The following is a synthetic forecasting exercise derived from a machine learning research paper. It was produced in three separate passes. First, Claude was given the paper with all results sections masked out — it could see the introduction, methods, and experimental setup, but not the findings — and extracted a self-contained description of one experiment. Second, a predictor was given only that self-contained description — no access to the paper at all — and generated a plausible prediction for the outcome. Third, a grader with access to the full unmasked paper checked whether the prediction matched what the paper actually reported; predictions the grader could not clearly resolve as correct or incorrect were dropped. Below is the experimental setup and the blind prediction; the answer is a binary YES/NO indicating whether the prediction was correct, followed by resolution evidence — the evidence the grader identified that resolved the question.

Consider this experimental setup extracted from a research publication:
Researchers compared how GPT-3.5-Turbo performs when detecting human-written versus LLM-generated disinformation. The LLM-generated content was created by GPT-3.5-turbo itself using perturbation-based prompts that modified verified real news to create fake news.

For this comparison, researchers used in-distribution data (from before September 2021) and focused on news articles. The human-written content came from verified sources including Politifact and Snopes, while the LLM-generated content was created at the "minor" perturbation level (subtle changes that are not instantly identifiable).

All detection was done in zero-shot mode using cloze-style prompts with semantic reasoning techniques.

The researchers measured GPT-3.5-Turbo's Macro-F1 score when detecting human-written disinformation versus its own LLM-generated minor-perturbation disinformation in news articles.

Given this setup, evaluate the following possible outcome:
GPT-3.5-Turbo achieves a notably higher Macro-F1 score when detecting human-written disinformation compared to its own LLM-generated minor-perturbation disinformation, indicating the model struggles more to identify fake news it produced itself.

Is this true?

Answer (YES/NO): NO